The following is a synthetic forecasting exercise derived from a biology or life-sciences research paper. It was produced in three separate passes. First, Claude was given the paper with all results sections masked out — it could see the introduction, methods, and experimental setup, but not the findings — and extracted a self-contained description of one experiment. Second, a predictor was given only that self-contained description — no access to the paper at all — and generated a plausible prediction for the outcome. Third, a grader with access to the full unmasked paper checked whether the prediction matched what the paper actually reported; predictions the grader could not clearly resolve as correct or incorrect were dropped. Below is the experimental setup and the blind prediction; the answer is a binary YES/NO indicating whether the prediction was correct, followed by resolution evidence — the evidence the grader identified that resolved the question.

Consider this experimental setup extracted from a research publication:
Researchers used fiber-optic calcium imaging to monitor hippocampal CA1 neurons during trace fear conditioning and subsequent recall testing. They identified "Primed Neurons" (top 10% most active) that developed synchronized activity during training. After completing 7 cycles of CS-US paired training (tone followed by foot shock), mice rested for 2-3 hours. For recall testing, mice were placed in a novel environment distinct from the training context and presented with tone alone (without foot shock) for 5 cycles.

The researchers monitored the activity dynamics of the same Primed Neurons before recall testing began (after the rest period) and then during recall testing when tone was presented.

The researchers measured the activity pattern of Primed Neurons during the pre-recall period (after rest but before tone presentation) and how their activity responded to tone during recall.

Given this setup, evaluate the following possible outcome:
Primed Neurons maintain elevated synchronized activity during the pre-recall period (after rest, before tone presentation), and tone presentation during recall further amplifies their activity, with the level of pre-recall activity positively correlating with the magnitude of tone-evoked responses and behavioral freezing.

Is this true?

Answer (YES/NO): NO